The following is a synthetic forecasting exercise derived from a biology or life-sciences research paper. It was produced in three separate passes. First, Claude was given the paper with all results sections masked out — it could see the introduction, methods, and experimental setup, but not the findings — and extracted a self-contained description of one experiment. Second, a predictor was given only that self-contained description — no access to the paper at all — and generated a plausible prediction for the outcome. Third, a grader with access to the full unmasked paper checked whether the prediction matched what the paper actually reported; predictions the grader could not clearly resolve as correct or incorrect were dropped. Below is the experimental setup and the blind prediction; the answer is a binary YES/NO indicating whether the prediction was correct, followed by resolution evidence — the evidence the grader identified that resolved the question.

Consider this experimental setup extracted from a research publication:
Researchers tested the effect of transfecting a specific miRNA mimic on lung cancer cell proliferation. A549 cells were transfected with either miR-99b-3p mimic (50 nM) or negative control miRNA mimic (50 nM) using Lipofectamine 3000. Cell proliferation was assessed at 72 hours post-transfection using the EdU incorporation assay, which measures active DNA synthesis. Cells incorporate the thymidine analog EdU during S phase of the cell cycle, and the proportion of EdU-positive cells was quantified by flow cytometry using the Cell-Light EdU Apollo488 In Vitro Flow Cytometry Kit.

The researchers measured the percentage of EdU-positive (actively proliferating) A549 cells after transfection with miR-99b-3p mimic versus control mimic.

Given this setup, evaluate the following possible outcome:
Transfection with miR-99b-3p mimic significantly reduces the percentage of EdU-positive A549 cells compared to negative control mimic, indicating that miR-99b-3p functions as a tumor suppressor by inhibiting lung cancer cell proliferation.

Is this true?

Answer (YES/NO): YES